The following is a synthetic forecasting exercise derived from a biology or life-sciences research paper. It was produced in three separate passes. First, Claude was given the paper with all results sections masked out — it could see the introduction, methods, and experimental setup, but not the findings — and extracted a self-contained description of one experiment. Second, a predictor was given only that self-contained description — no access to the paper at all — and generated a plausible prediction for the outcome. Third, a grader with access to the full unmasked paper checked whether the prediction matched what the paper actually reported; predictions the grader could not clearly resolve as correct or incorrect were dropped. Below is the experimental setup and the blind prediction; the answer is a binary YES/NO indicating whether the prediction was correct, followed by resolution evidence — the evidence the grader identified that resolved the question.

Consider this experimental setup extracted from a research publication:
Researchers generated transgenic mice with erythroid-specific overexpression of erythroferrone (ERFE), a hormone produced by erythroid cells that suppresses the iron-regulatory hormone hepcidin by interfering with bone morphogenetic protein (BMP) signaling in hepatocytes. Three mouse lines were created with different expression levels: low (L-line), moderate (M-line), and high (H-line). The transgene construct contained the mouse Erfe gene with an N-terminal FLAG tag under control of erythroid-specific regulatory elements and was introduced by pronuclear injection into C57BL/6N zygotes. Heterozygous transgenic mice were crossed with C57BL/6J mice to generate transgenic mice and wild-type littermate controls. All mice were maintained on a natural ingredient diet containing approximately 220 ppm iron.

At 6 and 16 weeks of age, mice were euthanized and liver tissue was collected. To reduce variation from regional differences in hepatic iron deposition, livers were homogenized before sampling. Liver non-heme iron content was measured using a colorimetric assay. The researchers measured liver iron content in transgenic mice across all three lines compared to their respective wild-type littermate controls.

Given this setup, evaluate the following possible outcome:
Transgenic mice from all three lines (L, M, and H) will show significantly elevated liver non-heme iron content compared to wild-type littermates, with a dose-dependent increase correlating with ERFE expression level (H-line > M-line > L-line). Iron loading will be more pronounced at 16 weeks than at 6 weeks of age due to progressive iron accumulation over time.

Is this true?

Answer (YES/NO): NO